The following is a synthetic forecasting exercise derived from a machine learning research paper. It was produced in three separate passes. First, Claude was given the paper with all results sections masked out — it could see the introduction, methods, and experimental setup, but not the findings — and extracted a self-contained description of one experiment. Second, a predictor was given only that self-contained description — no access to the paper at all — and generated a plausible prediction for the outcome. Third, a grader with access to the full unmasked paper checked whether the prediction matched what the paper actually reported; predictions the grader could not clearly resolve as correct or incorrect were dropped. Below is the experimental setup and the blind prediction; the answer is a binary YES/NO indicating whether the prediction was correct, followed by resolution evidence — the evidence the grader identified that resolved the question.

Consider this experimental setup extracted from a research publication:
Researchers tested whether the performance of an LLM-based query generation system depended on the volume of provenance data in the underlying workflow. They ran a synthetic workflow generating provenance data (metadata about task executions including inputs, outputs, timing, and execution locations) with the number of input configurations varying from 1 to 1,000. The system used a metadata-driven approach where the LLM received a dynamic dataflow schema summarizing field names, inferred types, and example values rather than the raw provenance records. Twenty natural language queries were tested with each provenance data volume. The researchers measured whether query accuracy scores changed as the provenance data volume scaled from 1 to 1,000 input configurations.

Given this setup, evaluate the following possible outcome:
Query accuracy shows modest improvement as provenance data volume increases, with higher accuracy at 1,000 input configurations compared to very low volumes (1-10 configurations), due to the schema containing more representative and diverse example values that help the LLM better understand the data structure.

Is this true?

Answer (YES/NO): NO